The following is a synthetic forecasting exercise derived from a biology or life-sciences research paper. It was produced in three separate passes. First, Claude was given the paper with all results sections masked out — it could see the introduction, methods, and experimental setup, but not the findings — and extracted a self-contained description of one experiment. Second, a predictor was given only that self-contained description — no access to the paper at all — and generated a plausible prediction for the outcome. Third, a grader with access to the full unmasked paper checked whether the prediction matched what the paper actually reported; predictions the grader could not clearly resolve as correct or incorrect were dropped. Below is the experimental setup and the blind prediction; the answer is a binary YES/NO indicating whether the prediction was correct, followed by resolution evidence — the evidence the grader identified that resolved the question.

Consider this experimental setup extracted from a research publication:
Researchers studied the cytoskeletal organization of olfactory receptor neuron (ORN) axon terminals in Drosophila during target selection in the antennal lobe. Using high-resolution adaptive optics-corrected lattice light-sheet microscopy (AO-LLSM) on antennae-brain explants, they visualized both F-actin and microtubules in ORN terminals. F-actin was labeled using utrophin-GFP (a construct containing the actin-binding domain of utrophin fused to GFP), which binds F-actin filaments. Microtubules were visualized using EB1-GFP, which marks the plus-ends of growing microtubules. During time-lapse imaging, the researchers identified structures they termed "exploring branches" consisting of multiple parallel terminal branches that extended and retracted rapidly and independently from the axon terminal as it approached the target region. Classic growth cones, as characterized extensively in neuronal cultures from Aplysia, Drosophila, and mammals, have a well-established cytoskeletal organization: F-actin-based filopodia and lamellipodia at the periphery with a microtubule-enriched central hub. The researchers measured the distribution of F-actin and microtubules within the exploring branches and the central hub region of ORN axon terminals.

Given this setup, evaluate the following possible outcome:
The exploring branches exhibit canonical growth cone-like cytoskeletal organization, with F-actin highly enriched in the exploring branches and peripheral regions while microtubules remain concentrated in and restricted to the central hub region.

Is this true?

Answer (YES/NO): NO